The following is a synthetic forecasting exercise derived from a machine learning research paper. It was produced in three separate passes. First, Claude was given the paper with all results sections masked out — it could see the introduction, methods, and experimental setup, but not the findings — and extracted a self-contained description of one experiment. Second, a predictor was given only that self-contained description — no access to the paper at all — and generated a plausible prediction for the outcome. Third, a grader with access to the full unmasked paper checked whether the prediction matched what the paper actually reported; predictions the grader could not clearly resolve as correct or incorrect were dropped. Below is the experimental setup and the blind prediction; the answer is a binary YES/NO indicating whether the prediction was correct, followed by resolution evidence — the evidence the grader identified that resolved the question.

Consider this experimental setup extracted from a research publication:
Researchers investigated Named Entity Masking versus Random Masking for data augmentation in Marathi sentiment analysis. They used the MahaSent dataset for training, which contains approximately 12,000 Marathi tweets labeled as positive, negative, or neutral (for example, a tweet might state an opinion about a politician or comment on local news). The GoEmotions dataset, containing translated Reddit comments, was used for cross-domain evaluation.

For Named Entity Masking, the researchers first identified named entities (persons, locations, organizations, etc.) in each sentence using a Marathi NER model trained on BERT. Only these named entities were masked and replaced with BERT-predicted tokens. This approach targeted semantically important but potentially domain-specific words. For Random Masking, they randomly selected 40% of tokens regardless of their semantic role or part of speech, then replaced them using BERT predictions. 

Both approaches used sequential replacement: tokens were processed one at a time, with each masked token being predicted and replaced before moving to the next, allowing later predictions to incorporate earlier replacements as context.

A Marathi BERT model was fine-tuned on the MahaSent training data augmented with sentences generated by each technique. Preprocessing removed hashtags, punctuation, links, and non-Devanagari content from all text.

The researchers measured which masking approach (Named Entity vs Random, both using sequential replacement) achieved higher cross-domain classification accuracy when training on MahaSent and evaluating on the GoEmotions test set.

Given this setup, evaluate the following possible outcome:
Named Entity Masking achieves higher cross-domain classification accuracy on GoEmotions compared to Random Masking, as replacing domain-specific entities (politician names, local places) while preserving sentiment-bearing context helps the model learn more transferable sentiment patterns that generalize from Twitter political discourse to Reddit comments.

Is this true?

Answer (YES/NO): YES